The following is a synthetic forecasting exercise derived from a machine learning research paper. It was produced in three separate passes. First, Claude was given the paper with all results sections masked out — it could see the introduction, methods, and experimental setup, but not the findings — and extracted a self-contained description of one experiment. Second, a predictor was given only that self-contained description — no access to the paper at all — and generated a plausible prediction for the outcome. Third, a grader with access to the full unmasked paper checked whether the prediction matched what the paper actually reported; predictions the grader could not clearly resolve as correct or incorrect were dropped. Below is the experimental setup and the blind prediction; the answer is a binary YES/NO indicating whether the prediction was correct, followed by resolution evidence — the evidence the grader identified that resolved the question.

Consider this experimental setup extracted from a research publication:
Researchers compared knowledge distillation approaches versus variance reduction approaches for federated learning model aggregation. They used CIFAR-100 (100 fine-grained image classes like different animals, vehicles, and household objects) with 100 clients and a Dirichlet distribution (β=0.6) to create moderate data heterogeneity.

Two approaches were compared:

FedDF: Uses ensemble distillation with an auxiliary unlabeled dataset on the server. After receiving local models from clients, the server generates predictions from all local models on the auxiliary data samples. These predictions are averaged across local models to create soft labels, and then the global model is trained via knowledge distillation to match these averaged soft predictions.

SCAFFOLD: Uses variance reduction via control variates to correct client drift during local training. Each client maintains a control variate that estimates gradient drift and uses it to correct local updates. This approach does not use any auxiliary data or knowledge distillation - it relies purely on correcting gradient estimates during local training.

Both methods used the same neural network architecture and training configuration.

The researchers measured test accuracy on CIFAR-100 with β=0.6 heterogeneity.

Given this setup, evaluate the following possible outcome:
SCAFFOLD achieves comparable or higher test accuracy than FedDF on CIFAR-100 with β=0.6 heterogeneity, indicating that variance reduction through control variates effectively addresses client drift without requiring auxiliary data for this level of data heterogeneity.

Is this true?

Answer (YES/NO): YES